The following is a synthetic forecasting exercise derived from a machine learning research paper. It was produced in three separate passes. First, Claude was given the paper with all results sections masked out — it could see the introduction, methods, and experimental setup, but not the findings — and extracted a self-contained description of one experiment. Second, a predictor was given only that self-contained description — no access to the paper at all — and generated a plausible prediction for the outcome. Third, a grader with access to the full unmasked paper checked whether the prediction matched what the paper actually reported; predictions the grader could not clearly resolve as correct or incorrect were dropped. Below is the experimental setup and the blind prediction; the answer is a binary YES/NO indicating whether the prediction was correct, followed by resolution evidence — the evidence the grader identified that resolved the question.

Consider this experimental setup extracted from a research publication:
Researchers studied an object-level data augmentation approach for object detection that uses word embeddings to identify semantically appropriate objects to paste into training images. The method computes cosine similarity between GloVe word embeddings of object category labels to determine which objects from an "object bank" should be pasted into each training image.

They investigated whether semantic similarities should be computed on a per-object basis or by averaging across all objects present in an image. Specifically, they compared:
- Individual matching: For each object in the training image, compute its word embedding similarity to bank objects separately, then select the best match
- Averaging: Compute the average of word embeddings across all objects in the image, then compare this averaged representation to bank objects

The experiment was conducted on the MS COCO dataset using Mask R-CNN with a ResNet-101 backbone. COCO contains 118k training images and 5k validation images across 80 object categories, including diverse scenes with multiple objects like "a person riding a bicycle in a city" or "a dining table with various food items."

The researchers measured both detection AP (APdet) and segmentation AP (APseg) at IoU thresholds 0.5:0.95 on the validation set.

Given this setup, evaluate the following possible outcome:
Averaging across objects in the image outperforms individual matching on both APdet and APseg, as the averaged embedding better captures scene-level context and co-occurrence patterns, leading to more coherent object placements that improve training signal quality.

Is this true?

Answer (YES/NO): NO